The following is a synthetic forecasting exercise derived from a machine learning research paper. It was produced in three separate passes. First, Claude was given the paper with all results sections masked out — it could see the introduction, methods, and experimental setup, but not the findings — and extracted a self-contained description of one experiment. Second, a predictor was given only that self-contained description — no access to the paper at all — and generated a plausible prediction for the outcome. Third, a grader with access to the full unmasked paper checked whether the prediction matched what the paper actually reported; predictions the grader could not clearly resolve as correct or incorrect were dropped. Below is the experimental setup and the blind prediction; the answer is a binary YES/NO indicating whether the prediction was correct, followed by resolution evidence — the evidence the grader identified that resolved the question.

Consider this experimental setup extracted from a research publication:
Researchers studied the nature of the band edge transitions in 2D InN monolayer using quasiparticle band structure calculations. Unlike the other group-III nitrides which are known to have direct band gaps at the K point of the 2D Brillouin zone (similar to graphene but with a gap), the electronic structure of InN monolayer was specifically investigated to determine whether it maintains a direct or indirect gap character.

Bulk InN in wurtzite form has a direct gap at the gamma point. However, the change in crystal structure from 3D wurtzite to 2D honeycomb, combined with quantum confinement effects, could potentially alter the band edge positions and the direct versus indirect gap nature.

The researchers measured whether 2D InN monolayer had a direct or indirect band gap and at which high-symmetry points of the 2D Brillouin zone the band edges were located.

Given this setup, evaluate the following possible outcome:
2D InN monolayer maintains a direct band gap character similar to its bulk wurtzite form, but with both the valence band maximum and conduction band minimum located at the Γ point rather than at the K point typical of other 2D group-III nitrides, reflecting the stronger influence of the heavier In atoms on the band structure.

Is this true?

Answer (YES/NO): NO